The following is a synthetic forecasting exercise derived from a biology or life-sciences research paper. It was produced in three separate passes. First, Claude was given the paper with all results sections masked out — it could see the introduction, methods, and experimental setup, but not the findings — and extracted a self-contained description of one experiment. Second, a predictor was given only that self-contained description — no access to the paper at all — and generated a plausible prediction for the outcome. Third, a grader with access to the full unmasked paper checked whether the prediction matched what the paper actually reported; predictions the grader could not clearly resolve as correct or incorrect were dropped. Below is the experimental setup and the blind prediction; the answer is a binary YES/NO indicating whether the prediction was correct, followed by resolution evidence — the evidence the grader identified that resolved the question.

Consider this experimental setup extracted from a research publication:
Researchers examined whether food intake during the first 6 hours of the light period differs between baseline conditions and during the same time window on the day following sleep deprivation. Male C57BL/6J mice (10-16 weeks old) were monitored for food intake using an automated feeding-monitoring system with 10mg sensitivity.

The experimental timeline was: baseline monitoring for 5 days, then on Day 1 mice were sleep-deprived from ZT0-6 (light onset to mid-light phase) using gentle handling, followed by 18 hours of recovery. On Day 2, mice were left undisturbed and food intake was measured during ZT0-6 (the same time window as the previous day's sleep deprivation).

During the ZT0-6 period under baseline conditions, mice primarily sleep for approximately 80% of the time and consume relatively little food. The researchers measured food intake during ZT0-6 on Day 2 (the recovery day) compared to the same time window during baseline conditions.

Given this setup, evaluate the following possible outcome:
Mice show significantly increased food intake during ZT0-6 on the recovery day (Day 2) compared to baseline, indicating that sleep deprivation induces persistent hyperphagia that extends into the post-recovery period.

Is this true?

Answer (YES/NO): NO